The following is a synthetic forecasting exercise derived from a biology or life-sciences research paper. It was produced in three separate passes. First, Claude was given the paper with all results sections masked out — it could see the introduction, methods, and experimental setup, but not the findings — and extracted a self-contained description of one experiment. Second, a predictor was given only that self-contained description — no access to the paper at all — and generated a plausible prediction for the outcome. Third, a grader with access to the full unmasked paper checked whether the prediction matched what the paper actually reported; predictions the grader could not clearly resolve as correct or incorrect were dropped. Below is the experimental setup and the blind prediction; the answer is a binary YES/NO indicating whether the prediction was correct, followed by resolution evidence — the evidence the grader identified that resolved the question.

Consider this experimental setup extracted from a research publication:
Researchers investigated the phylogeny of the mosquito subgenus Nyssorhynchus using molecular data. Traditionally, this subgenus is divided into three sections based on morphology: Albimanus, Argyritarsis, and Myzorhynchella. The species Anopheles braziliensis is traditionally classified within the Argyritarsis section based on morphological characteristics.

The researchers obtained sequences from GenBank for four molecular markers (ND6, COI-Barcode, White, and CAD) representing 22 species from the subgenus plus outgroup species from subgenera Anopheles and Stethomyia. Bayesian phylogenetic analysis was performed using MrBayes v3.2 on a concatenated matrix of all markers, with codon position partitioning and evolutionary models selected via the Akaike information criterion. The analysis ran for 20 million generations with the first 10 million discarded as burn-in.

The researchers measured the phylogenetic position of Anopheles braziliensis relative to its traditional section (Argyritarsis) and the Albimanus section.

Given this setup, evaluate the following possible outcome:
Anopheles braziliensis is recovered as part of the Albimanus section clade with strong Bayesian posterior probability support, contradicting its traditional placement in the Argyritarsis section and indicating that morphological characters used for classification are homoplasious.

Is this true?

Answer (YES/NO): NO